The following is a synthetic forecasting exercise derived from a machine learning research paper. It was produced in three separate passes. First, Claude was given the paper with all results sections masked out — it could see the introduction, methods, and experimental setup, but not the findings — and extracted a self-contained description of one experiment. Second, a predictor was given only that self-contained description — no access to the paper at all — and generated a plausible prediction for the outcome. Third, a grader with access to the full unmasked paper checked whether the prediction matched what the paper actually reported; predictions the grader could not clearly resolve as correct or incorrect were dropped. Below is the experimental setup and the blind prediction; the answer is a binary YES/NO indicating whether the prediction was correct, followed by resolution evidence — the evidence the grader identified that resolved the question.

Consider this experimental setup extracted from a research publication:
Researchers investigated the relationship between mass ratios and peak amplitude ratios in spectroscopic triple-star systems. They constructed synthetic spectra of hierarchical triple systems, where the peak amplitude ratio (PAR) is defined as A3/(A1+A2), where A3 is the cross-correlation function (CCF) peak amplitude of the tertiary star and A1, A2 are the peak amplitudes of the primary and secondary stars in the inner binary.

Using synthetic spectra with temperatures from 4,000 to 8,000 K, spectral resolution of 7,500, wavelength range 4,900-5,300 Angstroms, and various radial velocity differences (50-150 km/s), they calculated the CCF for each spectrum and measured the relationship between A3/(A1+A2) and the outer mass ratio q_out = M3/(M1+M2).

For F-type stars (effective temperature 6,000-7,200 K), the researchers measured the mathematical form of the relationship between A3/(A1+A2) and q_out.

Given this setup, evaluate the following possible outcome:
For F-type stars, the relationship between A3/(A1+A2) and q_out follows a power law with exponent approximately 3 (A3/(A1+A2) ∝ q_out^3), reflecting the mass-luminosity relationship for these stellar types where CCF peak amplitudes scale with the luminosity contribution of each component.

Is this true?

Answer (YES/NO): NO